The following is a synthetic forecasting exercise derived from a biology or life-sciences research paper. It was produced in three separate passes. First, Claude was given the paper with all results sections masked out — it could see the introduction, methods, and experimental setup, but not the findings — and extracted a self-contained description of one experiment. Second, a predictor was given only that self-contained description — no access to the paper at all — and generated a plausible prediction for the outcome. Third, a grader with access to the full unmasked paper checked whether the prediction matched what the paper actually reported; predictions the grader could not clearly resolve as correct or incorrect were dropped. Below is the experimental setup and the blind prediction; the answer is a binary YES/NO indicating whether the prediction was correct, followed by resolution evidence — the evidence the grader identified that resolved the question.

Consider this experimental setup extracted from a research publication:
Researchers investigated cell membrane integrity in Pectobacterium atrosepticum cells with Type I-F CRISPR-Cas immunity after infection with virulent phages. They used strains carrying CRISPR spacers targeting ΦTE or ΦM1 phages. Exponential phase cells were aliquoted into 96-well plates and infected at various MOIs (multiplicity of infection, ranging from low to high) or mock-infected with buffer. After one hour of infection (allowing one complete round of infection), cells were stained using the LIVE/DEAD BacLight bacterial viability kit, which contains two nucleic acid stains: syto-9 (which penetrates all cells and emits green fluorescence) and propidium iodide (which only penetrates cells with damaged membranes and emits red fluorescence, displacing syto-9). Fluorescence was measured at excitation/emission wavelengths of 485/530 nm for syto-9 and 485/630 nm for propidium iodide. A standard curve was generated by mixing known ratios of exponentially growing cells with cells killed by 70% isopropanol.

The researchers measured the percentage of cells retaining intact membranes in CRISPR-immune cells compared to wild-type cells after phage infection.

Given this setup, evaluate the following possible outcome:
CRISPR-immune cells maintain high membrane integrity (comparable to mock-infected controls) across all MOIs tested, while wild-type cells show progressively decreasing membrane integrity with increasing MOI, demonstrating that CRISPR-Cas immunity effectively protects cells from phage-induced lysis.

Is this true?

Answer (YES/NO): NO